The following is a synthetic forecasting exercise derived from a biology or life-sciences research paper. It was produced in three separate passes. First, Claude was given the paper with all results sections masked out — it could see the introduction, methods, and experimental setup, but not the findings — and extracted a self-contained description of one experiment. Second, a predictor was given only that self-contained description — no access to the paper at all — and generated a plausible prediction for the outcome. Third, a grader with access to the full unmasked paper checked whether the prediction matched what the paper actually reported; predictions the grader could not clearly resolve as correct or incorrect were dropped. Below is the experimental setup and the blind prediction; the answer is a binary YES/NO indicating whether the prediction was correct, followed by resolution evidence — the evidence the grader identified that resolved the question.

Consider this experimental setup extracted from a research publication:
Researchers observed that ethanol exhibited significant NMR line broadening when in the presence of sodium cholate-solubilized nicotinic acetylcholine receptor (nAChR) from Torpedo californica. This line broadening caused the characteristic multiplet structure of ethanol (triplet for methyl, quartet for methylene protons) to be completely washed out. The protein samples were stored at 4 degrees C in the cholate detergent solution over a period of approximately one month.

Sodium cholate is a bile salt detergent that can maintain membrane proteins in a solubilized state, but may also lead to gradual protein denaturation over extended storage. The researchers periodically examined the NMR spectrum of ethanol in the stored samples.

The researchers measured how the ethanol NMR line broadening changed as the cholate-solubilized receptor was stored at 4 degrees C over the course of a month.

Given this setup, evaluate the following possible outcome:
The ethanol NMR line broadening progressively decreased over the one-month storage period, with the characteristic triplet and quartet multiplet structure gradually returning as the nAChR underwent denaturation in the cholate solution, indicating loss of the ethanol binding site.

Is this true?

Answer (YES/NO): YES